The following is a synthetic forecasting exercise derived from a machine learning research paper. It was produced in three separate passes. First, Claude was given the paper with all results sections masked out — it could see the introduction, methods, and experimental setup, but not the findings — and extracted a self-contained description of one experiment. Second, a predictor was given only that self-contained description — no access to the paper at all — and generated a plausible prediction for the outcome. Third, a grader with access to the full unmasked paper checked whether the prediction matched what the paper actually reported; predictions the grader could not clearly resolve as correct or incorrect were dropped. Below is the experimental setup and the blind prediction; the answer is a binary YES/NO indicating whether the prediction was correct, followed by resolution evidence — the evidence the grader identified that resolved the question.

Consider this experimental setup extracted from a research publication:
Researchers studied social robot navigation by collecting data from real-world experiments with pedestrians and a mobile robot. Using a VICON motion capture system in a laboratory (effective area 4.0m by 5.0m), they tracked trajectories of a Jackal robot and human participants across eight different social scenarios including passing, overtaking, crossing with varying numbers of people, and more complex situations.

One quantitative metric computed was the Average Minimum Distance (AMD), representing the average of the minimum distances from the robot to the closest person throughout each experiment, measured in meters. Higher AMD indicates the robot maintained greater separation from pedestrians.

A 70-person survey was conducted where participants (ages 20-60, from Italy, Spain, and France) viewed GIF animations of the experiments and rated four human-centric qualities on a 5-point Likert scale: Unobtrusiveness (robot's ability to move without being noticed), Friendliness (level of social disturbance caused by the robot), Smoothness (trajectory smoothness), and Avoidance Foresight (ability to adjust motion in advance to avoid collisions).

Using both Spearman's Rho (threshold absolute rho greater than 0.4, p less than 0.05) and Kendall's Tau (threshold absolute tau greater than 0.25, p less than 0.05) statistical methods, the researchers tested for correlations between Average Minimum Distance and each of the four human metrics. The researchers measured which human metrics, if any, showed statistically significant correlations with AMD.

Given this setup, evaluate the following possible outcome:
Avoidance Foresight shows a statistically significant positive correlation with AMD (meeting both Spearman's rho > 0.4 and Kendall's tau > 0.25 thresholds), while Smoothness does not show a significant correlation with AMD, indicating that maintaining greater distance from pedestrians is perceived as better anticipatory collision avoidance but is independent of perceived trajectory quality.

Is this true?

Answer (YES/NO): YES